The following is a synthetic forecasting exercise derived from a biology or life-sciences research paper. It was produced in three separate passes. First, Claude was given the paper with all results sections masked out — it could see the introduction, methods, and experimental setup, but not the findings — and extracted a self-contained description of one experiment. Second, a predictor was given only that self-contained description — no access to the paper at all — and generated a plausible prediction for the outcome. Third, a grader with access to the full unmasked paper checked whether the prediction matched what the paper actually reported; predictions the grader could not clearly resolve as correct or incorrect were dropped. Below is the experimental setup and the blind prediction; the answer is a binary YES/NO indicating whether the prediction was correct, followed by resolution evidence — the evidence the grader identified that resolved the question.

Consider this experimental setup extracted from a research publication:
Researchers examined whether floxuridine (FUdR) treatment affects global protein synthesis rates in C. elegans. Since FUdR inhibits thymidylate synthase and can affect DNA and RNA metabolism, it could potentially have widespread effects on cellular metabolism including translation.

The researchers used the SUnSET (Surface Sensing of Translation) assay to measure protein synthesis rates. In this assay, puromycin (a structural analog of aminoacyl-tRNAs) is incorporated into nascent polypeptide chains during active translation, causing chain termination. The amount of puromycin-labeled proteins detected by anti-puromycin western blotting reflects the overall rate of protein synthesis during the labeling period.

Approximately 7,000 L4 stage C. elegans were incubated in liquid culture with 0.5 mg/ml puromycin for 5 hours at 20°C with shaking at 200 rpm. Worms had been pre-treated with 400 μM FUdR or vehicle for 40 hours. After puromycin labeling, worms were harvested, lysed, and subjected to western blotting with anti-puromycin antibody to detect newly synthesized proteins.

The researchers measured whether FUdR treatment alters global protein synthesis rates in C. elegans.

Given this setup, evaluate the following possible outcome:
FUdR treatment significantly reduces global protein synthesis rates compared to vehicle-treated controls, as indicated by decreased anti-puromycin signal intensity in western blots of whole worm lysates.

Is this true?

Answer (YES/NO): YES